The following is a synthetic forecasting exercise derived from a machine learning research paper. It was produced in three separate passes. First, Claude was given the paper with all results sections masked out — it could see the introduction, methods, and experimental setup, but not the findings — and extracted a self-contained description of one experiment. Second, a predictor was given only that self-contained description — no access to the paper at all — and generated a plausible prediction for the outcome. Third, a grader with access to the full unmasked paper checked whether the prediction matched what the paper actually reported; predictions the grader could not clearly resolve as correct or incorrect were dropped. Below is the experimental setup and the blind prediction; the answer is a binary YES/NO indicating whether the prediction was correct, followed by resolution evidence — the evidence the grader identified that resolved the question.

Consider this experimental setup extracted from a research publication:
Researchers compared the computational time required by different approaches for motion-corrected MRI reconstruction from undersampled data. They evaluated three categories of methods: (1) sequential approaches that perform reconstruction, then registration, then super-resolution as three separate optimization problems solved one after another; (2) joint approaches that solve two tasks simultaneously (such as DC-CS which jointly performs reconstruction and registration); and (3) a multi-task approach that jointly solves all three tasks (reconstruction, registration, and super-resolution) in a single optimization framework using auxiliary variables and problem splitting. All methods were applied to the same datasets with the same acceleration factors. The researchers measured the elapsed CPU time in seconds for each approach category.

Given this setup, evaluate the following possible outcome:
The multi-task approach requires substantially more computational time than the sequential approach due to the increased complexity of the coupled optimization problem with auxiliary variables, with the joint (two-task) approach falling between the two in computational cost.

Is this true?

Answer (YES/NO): NO